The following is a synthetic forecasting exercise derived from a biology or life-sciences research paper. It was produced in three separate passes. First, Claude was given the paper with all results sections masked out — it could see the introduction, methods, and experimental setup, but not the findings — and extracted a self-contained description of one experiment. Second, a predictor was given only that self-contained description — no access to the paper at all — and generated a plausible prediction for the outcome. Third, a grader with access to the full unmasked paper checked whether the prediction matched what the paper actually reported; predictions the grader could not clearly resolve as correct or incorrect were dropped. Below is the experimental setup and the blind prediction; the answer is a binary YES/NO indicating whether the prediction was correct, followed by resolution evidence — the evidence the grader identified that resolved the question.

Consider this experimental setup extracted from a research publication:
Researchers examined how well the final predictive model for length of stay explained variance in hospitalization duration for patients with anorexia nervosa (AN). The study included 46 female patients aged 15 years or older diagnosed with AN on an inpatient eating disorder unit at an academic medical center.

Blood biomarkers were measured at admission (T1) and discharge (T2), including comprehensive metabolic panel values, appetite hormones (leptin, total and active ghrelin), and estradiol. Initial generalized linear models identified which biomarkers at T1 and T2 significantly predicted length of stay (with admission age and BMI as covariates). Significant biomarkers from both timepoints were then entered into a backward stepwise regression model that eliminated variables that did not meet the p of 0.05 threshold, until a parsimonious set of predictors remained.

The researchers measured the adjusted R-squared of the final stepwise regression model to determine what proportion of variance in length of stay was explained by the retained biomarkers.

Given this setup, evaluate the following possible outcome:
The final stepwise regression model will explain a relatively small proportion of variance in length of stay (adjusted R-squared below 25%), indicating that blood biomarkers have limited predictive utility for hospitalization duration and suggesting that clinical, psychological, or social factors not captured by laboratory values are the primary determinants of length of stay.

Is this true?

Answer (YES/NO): NO